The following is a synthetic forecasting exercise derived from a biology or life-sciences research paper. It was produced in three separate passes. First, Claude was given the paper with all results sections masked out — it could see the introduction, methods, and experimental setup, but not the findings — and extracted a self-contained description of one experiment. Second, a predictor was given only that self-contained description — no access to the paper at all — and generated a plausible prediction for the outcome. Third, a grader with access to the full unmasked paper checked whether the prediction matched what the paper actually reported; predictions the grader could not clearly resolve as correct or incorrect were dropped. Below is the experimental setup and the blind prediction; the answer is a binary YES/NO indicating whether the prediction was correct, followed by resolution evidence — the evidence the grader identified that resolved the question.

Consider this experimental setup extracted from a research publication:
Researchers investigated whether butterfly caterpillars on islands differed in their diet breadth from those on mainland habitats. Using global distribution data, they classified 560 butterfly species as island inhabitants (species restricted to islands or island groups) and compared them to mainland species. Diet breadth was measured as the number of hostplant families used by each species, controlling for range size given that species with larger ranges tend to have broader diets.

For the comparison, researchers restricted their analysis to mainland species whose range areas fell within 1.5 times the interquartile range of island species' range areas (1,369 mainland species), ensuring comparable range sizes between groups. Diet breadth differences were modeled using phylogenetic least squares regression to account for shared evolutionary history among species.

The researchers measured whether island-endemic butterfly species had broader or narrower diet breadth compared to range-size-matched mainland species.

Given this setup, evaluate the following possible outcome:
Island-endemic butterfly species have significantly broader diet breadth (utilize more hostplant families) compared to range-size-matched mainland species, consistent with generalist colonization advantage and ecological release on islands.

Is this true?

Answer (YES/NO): NO